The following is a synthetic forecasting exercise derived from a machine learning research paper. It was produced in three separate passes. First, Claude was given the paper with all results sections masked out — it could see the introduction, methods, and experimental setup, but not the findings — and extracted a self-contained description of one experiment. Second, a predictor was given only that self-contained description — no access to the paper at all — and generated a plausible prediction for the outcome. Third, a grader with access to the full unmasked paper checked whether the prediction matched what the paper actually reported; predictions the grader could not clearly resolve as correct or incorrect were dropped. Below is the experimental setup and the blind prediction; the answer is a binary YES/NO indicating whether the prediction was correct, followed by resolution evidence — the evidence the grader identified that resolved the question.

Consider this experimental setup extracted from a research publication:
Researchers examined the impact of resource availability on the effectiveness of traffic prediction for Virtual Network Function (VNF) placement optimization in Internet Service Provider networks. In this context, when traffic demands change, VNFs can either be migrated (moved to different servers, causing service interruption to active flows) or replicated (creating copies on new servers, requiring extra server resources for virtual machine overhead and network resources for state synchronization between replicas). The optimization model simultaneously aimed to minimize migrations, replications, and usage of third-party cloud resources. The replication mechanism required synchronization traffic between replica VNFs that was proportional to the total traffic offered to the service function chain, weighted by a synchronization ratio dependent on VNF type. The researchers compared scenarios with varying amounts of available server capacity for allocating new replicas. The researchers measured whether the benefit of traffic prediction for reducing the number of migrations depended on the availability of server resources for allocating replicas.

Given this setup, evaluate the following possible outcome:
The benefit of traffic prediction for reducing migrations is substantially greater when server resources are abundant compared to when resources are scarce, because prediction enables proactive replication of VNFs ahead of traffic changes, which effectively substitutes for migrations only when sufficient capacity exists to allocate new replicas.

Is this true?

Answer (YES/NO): YES